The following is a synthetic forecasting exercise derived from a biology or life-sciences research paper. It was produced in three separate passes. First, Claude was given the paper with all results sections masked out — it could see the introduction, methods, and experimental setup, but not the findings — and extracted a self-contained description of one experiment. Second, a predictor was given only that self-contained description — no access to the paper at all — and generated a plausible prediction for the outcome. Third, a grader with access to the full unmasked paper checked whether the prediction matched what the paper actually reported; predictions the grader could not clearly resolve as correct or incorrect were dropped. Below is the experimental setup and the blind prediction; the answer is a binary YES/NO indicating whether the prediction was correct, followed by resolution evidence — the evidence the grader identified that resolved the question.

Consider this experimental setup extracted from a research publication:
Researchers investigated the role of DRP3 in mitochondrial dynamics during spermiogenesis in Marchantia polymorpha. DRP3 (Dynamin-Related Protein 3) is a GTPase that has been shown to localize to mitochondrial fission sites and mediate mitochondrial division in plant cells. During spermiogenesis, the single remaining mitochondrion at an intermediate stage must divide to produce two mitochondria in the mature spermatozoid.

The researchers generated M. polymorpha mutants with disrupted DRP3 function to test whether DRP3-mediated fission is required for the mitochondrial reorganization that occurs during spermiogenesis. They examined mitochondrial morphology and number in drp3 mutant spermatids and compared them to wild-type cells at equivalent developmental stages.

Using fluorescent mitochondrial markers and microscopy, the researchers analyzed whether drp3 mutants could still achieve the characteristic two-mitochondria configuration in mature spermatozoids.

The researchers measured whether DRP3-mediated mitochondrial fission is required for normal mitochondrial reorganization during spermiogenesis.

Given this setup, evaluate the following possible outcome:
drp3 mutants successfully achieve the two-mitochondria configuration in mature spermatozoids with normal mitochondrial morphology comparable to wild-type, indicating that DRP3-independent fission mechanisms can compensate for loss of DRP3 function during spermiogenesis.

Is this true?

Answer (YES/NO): NO